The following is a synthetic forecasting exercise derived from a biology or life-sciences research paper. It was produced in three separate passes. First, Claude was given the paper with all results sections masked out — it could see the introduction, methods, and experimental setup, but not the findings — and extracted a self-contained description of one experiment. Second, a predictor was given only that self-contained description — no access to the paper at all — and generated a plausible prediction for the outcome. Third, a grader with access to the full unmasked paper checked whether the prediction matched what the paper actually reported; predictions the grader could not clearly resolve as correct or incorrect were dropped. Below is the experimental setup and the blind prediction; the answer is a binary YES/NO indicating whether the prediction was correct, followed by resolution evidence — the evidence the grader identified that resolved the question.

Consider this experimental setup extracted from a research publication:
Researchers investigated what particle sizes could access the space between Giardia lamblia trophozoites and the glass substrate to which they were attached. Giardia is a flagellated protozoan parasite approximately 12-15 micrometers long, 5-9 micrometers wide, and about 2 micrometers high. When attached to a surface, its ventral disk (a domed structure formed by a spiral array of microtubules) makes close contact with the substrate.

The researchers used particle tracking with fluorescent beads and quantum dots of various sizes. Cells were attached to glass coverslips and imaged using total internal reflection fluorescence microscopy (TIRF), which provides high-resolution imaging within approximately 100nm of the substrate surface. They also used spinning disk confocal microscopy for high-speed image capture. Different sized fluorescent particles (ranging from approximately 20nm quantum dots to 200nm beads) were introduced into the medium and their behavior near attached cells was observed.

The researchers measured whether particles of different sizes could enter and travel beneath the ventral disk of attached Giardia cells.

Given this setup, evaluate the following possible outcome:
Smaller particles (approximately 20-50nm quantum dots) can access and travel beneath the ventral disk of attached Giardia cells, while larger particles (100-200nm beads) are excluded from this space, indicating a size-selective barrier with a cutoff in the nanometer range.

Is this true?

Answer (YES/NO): NO